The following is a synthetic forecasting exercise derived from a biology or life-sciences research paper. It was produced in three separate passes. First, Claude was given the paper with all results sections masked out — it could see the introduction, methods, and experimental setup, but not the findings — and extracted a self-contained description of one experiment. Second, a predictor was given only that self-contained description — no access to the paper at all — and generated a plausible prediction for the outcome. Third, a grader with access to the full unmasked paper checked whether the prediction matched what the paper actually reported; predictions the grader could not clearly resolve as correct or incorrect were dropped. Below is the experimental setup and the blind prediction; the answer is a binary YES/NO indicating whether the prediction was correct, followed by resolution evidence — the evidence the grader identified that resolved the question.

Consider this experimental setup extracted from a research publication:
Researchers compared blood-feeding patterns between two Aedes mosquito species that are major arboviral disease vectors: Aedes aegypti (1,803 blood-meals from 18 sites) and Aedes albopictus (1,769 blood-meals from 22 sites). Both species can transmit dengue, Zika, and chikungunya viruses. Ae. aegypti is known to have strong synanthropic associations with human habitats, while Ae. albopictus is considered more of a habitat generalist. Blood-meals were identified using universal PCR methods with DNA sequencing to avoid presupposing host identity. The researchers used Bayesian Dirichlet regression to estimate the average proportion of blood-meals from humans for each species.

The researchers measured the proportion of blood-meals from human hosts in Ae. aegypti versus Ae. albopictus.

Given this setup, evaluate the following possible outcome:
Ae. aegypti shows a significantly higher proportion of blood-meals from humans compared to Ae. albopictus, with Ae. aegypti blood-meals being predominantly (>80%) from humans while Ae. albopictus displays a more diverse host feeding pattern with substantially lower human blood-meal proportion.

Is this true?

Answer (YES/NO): NO